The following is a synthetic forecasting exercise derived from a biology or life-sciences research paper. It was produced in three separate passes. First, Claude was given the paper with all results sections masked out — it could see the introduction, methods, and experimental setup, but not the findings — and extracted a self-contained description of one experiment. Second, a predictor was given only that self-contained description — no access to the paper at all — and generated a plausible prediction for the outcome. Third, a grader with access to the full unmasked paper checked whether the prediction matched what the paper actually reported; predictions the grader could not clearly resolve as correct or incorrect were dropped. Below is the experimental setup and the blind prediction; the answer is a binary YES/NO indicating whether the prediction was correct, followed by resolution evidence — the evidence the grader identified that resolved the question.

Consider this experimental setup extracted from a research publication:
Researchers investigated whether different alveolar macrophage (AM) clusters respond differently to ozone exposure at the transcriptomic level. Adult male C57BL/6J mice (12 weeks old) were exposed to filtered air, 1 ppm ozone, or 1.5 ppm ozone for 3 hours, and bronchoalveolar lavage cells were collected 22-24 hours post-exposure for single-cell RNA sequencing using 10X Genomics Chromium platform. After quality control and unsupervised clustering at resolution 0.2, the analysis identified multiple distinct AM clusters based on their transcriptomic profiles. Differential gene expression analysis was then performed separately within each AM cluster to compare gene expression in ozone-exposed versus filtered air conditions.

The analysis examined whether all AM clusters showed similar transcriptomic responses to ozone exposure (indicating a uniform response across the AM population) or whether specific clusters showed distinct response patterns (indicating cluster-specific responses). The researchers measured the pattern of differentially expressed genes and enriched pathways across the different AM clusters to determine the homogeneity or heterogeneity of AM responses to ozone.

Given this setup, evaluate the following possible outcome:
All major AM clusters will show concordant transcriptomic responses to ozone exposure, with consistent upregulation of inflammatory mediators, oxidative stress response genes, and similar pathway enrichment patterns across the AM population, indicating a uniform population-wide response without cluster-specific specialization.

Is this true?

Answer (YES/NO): NO